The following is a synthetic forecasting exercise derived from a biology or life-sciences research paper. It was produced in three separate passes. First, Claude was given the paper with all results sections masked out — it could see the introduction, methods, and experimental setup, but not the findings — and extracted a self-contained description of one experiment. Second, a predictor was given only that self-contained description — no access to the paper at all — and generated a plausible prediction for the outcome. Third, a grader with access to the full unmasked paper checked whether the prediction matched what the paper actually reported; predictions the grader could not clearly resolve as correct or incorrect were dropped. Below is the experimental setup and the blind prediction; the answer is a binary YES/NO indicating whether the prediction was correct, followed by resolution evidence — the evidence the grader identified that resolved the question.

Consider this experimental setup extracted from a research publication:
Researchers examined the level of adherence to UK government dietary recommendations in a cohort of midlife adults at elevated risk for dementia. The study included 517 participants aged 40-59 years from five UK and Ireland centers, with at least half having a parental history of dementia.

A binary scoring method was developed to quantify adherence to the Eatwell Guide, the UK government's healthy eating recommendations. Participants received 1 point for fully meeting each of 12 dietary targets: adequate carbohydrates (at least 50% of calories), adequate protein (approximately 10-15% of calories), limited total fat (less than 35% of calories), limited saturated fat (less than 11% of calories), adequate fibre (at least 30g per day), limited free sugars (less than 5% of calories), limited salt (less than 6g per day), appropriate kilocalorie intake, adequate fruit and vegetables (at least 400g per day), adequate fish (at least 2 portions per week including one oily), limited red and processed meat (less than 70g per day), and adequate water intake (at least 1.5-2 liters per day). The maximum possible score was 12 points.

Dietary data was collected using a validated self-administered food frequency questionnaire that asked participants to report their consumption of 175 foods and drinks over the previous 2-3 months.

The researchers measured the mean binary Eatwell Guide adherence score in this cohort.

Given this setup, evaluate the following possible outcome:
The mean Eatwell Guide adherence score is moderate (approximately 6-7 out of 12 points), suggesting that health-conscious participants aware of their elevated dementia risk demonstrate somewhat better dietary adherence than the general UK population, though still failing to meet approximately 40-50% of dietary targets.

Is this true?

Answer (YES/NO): NO